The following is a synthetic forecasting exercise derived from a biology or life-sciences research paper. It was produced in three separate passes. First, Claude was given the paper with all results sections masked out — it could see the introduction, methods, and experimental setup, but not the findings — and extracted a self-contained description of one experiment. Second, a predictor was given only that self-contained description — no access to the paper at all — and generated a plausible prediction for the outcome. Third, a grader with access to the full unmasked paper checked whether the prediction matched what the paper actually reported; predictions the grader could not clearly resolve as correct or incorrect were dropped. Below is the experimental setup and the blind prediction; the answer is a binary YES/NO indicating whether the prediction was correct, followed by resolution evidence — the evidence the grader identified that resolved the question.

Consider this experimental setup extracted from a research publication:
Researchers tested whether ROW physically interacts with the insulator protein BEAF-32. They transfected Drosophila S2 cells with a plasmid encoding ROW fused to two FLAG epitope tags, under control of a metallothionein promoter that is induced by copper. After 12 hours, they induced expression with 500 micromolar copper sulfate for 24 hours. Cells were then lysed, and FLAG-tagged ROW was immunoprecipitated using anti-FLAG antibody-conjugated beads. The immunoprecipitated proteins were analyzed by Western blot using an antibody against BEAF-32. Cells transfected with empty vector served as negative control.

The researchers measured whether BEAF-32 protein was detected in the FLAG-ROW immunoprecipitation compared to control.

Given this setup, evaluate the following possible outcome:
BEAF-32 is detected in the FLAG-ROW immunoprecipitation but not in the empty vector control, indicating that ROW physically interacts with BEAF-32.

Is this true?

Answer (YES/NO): YES